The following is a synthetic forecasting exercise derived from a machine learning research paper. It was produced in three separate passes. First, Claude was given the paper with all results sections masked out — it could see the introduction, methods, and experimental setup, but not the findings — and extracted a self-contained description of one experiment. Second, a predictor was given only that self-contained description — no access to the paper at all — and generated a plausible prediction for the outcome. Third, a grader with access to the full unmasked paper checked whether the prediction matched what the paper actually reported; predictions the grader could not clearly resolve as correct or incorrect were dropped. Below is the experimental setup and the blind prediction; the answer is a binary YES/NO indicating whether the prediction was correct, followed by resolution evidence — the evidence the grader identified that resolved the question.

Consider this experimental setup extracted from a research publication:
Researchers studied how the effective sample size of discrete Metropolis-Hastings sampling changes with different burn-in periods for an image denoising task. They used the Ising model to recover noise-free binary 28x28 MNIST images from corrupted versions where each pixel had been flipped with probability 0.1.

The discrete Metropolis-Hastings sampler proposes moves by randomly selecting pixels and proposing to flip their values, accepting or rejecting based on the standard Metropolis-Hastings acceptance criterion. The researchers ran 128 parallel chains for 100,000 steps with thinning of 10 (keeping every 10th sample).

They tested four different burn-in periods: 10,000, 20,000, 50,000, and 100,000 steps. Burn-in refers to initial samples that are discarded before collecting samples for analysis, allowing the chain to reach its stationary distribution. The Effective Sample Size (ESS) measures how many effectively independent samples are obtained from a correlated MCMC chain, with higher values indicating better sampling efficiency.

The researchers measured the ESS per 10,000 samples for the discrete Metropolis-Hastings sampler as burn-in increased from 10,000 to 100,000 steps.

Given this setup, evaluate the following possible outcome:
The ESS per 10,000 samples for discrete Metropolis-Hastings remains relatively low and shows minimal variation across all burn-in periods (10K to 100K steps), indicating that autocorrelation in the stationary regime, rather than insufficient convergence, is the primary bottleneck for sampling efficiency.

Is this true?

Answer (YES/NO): NO